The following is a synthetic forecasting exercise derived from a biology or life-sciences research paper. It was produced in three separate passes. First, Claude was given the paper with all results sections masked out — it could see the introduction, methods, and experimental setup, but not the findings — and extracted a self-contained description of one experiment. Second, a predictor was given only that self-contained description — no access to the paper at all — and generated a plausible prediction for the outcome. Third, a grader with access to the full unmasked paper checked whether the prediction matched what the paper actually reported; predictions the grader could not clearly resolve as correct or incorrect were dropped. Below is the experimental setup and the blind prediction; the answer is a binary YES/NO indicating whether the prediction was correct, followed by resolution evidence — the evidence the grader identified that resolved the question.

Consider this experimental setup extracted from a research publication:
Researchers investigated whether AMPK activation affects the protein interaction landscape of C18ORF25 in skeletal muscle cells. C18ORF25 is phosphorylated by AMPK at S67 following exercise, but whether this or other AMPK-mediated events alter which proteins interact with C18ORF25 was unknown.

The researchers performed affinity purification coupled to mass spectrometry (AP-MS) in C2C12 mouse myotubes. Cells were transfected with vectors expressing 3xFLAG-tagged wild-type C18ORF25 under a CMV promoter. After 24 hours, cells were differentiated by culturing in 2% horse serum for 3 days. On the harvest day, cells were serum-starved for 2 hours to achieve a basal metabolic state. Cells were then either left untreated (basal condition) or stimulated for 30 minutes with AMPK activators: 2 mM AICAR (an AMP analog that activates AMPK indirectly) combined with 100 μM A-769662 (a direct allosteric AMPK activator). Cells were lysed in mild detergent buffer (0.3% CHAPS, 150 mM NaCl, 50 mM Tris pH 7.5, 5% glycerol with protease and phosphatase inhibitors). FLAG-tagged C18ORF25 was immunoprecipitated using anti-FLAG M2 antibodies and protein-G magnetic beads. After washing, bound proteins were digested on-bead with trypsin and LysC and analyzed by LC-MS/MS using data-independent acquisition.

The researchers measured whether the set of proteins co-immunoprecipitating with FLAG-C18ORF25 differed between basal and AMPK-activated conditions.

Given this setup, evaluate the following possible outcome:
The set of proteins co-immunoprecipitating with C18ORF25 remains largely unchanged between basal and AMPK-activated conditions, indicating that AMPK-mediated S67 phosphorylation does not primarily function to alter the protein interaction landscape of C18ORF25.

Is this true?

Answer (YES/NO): NO